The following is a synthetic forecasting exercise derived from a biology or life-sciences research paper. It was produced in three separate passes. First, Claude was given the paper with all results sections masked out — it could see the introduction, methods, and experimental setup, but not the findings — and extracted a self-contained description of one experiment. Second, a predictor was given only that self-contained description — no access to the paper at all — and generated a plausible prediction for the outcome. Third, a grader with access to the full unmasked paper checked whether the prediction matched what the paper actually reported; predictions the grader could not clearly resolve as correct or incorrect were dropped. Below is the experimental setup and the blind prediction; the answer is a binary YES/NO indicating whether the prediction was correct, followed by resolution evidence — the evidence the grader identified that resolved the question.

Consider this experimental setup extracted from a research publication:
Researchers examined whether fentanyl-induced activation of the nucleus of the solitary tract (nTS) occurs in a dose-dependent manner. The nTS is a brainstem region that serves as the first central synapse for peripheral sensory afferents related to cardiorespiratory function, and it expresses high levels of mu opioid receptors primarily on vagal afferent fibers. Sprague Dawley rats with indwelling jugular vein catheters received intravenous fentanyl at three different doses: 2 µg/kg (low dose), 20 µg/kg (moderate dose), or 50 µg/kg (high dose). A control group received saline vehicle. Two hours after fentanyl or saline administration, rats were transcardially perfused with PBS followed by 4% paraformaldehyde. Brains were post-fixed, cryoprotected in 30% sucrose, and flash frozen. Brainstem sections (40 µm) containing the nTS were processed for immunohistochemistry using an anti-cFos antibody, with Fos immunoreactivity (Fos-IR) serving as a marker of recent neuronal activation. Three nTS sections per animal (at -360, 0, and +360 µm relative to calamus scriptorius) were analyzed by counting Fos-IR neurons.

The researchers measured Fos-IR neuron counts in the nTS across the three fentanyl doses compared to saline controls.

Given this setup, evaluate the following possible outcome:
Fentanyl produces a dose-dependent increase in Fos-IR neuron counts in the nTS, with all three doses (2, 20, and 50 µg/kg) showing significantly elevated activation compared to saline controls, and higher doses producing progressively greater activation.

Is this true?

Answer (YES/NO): YES